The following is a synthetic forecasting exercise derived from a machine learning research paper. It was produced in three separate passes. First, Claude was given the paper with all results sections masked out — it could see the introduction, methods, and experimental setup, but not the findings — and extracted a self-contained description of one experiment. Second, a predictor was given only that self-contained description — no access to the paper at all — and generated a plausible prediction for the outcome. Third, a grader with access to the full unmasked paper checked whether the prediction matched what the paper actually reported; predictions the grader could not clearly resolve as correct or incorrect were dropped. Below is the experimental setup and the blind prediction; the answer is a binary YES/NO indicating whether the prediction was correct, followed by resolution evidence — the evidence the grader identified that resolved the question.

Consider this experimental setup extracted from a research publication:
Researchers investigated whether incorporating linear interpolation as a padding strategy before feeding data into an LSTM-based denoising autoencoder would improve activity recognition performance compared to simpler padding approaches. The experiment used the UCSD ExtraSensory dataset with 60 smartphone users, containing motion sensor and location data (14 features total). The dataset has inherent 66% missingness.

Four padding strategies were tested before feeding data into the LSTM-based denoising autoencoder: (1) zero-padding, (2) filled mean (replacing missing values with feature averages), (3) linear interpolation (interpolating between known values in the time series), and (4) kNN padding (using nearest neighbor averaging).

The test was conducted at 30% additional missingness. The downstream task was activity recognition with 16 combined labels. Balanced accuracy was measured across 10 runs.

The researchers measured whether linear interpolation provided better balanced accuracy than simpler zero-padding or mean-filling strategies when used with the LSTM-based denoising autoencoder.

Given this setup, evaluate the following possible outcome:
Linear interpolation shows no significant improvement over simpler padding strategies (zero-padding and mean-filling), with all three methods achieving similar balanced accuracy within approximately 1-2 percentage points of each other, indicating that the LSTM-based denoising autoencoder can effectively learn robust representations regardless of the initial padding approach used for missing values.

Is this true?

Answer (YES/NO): YES